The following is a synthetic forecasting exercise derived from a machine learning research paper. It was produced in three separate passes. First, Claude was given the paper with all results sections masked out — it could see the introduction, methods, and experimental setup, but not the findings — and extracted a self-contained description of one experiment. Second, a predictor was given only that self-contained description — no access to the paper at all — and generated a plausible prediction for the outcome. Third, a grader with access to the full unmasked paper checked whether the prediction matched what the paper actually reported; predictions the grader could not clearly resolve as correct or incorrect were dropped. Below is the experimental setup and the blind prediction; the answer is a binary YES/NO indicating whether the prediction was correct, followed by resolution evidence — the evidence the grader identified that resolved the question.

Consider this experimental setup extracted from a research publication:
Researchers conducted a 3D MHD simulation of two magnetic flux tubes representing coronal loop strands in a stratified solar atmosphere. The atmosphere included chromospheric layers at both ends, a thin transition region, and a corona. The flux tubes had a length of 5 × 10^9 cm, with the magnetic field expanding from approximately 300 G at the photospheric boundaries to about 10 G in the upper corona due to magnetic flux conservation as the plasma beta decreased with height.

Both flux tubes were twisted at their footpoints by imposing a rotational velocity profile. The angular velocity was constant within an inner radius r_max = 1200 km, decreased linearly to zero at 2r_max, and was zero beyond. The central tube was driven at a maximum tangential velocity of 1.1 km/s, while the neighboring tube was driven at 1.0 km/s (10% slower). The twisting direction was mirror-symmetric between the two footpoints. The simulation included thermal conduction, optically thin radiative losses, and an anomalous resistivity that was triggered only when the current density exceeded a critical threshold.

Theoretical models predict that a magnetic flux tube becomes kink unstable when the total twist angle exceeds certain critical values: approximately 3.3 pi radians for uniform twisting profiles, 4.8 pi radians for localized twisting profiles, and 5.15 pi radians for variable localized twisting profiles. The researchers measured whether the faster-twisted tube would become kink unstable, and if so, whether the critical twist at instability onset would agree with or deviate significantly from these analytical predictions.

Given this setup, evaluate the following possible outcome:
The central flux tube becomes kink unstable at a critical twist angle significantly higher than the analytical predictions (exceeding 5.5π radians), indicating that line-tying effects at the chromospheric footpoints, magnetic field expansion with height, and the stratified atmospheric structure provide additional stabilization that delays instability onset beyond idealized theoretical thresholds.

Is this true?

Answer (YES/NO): NO